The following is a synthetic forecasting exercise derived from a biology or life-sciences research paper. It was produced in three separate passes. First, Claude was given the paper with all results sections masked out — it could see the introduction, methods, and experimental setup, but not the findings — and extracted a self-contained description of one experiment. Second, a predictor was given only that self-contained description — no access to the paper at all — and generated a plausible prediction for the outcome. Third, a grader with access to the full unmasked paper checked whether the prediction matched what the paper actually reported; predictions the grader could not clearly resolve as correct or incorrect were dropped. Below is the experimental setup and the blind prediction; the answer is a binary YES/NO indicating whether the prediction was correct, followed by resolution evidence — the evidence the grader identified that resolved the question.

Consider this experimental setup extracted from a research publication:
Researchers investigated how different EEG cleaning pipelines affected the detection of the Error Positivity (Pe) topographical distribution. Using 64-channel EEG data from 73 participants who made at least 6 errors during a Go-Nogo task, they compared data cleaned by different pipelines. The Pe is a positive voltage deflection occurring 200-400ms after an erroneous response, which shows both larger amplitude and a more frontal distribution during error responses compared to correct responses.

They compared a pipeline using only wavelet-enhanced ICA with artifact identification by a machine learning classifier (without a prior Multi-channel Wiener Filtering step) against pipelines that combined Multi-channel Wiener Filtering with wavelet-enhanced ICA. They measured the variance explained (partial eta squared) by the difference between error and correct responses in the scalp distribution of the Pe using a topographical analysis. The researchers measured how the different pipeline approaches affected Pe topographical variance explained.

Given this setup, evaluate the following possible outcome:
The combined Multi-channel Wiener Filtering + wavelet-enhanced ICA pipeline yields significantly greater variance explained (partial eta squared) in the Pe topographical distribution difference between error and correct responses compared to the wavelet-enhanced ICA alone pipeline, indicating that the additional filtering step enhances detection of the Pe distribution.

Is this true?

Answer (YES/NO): NO